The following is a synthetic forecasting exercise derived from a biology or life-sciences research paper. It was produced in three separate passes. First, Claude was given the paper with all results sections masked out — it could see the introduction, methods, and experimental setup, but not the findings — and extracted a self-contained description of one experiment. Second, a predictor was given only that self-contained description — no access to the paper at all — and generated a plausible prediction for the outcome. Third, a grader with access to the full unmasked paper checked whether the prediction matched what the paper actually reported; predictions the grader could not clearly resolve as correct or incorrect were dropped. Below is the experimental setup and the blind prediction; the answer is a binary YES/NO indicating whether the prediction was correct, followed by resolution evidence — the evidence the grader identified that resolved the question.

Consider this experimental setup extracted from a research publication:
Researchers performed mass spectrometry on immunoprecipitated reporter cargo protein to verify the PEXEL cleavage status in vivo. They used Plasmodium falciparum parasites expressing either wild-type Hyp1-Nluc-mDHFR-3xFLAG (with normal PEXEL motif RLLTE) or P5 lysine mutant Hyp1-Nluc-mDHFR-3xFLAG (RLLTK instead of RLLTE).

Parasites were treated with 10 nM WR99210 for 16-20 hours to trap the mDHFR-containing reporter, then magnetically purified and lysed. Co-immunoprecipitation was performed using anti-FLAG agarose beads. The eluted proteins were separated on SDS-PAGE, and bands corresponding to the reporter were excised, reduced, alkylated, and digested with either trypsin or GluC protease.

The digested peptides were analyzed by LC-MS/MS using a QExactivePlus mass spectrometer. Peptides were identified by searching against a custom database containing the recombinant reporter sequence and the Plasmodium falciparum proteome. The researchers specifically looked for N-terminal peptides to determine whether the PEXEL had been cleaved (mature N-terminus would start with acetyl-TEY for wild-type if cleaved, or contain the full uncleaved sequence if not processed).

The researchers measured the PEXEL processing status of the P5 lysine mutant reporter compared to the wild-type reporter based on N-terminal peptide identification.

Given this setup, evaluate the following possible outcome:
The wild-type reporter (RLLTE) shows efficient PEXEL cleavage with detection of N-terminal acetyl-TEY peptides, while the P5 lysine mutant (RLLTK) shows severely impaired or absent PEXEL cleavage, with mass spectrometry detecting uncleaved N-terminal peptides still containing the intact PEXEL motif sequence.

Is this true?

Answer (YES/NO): YES